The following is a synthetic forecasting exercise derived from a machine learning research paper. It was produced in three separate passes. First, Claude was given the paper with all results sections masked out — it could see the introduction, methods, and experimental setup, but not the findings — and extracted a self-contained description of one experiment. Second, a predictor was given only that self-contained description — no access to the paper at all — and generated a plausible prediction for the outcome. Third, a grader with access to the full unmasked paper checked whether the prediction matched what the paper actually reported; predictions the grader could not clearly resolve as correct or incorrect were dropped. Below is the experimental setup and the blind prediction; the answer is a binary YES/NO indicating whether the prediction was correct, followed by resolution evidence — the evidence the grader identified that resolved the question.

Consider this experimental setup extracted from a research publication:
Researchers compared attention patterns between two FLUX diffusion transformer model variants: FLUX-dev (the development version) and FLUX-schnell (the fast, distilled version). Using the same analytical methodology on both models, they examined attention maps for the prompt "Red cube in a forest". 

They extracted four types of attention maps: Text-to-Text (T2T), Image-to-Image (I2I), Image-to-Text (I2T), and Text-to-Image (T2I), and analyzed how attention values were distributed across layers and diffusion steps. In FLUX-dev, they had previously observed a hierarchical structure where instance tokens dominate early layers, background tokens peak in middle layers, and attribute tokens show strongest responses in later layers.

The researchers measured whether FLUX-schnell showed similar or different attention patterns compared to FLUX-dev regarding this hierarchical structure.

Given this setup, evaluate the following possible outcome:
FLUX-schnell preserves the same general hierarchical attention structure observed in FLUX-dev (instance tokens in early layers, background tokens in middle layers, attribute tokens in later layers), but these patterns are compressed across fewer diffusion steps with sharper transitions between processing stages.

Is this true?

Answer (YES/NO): NO